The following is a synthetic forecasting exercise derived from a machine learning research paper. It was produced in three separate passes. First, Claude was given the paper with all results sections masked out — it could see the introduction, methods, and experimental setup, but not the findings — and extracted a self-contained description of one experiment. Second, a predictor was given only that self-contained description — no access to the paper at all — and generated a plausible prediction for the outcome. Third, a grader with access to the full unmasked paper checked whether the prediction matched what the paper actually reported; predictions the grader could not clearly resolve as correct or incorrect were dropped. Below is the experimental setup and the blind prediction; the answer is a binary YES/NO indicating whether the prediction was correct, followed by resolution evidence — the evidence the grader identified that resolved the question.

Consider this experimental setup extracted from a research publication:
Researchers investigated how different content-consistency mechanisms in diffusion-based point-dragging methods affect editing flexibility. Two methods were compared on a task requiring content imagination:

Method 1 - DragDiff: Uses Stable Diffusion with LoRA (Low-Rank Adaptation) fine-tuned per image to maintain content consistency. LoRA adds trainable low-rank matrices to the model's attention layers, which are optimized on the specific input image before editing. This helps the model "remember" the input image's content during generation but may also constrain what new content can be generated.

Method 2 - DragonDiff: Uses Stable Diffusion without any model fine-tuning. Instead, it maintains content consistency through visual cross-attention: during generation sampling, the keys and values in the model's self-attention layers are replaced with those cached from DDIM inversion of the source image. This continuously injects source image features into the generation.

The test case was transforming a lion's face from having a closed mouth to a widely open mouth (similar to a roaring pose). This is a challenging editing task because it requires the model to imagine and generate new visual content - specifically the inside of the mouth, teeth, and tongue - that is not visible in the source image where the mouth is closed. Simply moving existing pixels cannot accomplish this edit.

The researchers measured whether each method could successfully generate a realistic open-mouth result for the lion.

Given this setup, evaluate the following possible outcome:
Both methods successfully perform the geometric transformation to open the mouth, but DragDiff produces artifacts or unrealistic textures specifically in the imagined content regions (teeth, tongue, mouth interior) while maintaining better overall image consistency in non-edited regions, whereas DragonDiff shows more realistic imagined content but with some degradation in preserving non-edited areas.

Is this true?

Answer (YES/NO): NO